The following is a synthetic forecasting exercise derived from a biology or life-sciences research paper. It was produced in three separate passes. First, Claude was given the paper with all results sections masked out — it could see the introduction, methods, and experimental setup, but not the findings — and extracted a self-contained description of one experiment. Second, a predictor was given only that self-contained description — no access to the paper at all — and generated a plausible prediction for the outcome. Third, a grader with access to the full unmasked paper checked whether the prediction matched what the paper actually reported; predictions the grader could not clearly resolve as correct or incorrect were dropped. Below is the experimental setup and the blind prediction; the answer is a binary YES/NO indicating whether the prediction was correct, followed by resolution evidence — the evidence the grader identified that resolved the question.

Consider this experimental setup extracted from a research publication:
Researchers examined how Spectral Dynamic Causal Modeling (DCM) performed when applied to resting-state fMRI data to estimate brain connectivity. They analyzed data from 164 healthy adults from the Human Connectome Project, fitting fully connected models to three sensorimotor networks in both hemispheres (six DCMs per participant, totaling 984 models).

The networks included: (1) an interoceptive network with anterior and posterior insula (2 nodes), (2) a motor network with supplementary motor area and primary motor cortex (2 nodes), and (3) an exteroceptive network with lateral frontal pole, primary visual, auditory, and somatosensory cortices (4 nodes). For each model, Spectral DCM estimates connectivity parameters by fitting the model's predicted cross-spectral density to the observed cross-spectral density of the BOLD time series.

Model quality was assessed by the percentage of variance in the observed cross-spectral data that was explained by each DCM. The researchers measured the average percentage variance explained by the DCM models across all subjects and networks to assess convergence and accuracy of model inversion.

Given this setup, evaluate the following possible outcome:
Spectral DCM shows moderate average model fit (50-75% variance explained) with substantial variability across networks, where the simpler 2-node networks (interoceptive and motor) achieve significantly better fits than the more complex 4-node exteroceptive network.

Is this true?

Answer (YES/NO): NO